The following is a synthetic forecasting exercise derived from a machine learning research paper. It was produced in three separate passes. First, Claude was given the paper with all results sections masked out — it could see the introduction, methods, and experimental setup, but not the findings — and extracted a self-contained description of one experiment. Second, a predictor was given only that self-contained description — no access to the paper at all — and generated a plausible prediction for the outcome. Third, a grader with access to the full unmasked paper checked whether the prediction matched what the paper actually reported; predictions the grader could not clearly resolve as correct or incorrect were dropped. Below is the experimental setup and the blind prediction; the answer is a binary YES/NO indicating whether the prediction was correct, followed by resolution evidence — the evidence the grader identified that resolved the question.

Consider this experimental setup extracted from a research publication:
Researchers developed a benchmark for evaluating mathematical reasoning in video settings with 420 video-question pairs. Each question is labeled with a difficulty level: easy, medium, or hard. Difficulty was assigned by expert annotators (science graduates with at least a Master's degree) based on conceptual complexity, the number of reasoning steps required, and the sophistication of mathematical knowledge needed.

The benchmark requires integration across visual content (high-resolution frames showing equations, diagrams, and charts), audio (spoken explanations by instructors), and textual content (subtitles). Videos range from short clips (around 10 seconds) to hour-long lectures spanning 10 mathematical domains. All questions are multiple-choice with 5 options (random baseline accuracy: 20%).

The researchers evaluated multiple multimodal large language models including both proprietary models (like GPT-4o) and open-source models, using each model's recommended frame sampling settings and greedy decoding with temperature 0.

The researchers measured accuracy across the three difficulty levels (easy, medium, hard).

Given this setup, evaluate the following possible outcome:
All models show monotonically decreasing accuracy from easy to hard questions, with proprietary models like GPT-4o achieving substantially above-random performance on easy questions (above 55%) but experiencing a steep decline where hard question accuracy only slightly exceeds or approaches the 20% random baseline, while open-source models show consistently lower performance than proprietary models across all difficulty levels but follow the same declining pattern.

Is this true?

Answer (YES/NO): NO